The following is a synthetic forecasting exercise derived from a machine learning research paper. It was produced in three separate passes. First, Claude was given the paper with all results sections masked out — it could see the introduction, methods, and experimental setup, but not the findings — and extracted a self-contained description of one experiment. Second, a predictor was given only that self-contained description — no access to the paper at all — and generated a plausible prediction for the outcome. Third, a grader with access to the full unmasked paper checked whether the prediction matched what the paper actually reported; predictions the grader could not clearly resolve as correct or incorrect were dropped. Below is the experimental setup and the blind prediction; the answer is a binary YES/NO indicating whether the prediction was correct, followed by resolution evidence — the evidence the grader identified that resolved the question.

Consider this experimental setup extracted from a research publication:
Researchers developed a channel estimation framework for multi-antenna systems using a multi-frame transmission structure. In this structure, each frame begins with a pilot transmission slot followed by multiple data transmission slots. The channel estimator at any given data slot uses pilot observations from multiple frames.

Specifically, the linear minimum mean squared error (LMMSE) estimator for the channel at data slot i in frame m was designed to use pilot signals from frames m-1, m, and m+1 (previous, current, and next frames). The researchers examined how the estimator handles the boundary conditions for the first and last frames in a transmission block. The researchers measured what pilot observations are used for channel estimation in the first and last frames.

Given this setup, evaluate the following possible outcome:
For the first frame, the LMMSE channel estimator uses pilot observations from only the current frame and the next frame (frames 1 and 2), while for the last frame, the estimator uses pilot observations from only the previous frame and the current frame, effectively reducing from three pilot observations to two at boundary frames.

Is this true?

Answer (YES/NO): NO